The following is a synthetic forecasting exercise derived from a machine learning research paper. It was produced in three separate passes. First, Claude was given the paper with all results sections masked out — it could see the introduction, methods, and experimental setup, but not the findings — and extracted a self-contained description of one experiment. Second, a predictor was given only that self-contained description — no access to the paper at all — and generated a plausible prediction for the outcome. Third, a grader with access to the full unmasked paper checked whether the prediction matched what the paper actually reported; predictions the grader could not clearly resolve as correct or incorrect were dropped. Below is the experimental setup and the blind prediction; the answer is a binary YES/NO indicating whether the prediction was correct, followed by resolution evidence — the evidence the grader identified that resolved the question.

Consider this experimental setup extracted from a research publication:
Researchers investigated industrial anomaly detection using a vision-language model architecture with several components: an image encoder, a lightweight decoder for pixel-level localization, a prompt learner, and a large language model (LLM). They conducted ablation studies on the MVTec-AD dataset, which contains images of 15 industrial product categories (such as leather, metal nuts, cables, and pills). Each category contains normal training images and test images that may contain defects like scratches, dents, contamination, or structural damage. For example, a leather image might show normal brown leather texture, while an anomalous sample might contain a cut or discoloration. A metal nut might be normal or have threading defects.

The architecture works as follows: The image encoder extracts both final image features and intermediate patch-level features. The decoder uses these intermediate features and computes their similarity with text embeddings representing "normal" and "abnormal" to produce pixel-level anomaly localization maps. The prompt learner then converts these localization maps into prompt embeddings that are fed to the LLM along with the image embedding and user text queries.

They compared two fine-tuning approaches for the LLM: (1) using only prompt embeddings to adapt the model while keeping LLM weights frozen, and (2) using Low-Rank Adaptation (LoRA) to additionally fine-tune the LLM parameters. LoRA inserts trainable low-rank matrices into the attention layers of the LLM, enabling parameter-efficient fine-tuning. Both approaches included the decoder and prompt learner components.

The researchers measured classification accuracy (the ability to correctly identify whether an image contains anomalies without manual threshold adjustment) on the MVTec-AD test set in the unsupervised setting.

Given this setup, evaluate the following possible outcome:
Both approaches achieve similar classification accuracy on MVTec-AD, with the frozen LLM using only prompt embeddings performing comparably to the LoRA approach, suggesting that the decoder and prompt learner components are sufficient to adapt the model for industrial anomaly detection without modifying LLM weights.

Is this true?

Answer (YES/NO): NO